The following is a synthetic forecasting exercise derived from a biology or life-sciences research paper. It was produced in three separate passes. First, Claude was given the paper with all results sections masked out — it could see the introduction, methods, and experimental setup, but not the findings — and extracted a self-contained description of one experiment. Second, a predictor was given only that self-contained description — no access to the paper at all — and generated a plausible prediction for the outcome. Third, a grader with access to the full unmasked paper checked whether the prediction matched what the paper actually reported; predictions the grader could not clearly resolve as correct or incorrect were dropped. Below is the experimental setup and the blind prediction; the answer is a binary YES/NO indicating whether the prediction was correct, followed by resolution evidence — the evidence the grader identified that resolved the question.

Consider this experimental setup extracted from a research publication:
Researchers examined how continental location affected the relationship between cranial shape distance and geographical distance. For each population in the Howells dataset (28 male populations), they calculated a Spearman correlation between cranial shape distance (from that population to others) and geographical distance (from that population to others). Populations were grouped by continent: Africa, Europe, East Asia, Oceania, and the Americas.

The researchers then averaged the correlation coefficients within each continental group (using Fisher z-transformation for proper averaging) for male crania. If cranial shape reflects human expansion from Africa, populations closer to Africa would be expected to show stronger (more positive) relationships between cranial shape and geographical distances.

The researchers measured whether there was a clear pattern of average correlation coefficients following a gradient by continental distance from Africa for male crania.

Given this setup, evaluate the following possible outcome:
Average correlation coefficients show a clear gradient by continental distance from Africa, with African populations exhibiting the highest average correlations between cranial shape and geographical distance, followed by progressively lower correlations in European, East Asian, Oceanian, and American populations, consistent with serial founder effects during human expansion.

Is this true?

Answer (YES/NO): NO